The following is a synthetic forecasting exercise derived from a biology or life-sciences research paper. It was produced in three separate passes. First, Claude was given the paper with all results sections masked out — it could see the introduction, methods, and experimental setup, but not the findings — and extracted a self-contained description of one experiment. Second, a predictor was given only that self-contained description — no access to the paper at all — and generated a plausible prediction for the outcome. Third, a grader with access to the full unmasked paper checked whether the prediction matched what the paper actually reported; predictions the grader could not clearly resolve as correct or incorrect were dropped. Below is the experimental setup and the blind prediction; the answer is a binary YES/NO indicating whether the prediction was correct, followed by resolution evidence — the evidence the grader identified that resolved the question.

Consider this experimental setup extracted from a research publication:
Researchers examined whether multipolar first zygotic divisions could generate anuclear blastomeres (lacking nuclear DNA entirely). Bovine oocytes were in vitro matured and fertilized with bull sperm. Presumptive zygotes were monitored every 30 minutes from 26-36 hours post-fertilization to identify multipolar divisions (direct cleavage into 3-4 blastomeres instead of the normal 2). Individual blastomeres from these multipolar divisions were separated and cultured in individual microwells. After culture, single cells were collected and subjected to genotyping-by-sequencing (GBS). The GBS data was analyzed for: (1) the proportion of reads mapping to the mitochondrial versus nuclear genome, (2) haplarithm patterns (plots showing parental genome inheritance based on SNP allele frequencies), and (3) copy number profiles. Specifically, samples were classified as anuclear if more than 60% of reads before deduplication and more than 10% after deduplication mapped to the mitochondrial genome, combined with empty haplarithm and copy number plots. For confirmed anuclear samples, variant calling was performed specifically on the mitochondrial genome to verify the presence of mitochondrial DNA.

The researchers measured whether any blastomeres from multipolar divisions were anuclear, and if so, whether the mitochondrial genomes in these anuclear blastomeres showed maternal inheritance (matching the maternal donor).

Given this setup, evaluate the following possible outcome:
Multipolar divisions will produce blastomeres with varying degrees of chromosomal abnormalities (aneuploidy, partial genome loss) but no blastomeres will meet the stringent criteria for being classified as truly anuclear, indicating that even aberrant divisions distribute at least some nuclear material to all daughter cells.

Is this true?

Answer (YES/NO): NO